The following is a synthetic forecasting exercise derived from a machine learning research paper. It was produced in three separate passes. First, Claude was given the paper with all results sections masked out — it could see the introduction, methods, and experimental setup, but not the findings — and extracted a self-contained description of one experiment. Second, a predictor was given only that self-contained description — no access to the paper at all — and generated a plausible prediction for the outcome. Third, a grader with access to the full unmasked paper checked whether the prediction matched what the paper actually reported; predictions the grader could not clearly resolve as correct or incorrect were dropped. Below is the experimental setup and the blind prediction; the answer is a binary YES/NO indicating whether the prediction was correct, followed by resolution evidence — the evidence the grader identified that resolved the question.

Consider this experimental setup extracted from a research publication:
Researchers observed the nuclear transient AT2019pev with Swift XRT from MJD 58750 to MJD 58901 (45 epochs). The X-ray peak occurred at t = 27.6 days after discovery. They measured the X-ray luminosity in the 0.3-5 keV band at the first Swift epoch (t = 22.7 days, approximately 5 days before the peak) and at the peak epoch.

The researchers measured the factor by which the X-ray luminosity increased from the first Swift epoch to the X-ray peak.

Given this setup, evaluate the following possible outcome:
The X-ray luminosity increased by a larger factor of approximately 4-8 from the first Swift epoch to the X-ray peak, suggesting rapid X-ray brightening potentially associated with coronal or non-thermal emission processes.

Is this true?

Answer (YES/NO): YES